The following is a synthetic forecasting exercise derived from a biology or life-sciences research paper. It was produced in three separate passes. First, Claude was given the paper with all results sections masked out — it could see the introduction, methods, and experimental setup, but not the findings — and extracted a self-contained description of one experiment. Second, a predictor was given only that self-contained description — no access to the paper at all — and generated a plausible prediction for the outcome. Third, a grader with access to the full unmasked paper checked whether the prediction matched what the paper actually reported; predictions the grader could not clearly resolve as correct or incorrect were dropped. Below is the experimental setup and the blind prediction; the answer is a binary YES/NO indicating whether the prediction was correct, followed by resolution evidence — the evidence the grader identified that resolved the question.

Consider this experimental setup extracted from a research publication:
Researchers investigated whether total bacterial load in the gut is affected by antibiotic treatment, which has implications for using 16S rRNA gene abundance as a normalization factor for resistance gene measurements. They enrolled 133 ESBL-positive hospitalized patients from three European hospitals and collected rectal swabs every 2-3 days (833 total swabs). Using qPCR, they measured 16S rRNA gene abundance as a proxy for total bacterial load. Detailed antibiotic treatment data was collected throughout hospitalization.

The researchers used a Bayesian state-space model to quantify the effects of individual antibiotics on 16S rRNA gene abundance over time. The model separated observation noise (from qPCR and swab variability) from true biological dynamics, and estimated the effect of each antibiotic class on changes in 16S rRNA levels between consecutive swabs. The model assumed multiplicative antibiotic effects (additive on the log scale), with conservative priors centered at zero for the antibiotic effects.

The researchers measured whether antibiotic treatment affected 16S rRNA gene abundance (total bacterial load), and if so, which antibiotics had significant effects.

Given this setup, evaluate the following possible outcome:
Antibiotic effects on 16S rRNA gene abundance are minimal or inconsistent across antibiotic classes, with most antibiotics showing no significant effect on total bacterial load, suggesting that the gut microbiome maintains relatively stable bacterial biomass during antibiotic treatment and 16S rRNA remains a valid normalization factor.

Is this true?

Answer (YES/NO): NO